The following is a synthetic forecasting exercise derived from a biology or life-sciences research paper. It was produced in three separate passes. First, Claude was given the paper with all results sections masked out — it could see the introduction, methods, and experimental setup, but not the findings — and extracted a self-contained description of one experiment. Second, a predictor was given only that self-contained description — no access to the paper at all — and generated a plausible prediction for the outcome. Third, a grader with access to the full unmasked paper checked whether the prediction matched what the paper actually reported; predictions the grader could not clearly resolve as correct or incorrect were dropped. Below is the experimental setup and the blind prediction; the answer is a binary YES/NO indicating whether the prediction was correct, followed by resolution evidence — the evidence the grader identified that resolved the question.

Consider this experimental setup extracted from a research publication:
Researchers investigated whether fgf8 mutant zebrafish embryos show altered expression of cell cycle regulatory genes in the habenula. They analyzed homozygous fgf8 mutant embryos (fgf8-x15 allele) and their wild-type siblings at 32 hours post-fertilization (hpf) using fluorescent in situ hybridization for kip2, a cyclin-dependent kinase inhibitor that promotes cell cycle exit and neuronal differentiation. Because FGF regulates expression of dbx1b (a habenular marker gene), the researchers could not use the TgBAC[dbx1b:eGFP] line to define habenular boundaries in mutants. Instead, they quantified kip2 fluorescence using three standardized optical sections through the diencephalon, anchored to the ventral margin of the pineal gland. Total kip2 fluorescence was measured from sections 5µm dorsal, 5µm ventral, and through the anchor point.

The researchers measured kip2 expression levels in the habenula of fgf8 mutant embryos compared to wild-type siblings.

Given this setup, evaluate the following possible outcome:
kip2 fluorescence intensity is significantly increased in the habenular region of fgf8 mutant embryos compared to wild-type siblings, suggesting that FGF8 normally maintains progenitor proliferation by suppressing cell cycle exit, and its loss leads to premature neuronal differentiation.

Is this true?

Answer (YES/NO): NO